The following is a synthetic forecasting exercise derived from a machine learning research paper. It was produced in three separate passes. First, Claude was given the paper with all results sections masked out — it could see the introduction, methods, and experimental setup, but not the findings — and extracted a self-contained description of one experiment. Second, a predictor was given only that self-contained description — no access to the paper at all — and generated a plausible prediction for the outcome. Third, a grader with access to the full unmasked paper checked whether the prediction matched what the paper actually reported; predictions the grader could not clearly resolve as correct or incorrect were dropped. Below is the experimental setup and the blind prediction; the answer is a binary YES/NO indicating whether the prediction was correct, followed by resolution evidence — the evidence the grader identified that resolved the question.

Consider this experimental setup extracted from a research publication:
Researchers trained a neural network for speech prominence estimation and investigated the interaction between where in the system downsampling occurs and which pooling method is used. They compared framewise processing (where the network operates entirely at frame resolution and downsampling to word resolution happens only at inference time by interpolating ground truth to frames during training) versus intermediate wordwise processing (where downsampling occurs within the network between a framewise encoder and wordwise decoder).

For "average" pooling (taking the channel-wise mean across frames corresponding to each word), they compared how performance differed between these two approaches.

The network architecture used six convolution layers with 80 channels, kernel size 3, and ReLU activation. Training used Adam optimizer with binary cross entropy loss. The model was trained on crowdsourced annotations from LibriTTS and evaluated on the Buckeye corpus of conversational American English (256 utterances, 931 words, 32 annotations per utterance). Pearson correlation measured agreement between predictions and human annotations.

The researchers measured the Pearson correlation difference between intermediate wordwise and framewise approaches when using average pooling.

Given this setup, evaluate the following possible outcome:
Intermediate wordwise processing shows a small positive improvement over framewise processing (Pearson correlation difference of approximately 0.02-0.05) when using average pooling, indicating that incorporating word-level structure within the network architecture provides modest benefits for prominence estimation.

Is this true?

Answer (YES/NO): NO